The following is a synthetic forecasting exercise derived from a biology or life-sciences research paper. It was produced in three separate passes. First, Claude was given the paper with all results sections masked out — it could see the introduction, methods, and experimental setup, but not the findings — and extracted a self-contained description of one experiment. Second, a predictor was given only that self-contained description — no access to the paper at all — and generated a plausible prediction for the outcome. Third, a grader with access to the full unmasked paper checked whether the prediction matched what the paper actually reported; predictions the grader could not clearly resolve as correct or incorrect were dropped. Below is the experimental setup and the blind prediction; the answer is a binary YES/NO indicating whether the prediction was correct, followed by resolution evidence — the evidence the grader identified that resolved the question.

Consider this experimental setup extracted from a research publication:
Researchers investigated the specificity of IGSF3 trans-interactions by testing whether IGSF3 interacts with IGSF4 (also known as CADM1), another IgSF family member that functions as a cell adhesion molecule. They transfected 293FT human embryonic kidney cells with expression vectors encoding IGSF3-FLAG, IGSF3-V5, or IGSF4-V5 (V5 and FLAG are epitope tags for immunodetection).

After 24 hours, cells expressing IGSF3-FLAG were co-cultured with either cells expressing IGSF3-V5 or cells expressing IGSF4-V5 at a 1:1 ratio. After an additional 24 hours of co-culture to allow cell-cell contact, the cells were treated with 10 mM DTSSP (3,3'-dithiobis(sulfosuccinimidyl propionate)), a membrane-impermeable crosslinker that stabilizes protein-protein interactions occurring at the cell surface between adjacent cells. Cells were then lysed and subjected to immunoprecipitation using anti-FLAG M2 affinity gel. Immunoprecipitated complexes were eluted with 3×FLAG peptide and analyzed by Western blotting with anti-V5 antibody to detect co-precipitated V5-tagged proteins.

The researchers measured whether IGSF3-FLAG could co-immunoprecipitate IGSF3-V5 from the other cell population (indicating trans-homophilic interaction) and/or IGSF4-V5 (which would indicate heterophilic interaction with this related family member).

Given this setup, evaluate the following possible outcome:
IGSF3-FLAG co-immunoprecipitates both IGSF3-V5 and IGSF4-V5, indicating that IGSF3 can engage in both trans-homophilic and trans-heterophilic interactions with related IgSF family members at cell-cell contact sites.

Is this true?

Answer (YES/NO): NO